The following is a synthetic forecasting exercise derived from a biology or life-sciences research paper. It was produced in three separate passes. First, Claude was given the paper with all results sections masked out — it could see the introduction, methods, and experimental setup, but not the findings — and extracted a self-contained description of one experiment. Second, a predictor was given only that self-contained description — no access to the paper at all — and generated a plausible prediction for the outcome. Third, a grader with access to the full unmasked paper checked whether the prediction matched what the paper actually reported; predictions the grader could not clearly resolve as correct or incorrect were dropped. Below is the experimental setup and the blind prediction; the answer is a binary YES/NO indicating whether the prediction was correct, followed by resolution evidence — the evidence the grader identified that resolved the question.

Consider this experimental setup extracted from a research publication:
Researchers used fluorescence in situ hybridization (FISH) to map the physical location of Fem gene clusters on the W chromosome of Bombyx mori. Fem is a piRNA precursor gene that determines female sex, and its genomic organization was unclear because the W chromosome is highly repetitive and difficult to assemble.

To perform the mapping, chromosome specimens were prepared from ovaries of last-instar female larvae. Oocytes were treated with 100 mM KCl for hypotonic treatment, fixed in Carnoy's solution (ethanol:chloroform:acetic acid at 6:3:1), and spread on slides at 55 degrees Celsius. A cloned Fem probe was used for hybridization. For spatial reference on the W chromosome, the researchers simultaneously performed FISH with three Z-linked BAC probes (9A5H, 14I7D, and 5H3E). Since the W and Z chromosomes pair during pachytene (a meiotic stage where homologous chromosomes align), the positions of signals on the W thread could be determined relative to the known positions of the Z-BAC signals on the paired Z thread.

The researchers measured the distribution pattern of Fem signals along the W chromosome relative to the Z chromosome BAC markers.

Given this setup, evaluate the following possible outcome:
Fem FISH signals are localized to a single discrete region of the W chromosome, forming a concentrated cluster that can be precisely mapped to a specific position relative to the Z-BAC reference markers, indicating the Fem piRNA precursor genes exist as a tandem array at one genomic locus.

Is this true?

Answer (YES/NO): NO